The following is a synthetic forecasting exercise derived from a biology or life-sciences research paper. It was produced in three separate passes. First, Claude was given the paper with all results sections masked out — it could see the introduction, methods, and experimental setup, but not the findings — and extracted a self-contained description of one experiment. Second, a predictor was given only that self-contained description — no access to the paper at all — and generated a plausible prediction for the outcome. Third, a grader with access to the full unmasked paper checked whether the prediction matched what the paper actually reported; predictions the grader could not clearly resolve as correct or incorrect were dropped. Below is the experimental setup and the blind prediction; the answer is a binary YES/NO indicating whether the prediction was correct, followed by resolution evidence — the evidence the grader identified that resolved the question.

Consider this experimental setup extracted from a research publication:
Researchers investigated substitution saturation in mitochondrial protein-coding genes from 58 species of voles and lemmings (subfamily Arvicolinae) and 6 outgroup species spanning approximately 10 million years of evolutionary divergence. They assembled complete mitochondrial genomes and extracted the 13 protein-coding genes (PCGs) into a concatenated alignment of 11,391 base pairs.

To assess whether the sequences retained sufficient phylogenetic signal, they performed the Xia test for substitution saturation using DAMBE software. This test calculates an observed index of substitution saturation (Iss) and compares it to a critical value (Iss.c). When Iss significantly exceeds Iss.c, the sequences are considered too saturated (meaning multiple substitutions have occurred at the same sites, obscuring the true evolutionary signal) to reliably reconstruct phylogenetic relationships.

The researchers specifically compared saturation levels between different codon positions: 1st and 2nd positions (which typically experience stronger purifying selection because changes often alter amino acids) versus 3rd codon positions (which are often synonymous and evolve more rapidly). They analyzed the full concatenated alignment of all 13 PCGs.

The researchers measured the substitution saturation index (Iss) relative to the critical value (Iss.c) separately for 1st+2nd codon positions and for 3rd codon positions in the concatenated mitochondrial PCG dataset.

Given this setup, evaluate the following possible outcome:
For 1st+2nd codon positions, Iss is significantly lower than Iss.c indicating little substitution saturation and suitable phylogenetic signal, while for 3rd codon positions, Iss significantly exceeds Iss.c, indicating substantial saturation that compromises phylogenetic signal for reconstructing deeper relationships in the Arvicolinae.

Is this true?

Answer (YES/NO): NO